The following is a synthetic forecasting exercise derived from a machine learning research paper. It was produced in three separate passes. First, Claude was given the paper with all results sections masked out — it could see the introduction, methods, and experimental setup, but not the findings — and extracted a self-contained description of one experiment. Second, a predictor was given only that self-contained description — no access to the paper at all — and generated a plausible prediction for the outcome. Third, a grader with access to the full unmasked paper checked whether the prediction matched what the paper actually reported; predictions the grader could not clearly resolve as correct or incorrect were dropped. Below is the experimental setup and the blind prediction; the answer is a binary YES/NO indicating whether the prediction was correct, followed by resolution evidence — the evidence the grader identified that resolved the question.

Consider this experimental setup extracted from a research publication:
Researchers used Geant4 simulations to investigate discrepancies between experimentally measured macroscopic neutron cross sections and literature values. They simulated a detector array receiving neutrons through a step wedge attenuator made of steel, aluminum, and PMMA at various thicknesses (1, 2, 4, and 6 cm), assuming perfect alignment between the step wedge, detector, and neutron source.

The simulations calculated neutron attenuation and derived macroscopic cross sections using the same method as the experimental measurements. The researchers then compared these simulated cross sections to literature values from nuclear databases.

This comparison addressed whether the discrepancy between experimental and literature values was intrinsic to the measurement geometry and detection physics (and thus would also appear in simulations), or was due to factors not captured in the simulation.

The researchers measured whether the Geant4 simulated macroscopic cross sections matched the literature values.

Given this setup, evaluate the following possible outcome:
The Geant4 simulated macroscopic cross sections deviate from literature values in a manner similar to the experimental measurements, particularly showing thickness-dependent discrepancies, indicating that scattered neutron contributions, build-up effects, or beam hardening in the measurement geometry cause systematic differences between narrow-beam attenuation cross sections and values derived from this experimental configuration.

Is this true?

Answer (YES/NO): YES